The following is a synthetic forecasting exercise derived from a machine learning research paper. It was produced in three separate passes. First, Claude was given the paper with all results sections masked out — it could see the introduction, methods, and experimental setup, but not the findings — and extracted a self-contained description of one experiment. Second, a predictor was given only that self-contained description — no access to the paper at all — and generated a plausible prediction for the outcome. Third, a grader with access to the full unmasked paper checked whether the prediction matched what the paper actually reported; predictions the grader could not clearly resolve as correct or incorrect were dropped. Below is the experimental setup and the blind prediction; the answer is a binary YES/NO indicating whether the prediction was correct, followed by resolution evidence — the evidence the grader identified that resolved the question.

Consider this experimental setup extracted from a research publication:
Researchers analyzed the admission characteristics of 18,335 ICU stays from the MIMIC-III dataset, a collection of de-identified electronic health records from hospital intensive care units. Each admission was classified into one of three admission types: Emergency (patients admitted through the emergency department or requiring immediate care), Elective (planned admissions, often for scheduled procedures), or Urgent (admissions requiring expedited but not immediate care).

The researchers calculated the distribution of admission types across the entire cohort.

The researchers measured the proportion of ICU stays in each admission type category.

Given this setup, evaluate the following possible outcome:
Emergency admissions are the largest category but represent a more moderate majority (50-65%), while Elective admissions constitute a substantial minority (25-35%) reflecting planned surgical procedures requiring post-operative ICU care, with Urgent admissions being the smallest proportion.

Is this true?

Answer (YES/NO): NO